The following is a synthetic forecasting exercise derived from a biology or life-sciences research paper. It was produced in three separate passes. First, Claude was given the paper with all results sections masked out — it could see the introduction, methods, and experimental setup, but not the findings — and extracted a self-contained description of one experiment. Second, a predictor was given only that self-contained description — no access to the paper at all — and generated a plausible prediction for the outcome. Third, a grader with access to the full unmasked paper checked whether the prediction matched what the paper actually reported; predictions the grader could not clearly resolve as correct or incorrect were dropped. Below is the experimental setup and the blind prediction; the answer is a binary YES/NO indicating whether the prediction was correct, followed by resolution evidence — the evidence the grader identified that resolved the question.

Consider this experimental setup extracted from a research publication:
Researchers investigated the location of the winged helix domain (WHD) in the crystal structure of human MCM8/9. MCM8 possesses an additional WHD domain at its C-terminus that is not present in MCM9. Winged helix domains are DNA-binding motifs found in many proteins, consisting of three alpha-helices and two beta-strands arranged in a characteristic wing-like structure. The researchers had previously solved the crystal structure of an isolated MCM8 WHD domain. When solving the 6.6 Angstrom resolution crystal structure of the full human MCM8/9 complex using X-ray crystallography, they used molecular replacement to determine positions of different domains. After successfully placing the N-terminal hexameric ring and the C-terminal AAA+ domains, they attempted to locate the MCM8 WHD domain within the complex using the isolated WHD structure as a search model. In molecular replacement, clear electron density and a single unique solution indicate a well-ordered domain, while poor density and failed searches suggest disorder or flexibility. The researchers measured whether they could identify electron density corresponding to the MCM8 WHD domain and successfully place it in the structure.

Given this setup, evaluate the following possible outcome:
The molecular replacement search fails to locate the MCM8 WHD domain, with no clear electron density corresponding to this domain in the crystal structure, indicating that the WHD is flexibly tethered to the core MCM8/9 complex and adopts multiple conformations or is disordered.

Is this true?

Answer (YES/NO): YES